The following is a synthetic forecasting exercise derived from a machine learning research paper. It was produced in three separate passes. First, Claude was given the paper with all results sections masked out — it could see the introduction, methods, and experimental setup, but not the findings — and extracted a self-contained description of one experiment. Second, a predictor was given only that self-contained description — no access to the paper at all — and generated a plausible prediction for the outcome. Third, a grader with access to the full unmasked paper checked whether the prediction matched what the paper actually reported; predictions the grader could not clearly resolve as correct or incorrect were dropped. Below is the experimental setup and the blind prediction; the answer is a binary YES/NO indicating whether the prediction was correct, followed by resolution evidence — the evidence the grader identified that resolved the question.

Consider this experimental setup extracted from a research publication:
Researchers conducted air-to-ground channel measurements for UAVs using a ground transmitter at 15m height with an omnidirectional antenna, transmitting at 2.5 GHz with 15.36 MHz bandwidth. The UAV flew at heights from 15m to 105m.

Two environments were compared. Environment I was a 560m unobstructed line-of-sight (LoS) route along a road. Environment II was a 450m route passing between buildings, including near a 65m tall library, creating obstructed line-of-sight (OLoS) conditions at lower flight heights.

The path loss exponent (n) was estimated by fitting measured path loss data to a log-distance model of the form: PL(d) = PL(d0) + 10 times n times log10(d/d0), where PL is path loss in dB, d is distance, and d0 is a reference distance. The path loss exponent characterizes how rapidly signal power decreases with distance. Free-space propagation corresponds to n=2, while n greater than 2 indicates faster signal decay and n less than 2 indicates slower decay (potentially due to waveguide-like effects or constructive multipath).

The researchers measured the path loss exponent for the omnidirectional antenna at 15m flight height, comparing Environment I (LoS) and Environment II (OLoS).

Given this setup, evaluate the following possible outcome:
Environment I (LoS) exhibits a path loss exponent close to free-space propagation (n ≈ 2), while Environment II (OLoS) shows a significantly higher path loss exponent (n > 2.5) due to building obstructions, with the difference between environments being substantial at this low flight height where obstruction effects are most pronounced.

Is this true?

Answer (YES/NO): YES